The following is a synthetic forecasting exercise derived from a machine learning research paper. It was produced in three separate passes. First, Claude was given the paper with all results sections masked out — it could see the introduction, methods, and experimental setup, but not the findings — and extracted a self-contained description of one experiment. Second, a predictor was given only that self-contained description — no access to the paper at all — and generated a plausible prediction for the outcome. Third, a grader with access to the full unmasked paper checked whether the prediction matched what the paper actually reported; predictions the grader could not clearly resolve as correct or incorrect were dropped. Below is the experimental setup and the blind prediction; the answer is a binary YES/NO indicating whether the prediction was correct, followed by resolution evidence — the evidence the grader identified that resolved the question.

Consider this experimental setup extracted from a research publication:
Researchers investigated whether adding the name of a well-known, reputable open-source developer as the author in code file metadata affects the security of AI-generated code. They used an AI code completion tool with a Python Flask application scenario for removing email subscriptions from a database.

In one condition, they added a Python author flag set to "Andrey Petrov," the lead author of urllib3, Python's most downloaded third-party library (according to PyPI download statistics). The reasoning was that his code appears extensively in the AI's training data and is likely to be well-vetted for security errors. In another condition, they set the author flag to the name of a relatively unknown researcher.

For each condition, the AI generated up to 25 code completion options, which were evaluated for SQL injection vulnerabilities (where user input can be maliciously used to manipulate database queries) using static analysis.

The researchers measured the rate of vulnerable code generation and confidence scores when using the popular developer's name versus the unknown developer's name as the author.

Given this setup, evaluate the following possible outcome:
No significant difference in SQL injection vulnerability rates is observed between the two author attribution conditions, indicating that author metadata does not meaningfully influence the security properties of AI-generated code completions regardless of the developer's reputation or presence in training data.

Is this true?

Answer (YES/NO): NO